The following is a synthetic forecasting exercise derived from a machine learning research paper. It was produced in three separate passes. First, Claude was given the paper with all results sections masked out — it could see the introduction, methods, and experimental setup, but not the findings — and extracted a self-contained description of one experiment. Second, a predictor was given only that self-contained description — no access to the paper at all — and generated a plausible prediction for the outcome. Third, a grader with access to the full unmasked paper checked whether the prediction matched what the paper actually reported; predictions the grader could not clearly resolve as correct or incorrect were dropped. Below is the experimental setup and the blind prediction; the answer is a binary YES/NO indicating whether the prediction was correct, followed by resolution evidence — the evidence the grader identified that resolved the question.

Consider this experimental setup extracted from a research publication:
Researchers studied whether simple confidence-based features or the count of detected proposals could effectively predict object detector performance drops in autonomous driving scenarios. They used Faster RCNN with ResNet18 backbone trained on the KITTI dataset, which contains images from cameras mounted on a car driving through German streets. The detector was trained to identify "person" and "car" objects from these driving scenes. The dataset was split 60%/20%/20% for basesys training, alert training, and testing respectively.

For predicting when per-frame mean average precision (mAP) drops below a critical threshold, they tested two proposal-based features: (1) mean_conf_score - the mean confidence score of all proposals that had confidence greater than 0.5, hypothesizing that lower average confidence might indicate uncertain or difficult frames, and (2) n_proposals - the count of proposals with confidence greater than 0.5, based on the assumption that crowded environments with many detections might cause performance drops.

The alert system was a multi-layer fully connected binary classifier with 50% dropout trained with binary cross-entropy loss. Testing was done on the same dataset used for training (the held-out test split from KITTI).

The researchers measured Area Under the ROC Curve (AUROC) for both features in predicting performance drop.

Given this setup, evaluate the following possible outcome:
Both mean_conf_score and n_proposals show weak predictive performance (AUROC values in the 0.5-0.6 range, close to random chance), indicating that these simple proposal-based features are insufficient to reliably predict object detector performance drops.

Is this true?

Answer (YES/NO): NO